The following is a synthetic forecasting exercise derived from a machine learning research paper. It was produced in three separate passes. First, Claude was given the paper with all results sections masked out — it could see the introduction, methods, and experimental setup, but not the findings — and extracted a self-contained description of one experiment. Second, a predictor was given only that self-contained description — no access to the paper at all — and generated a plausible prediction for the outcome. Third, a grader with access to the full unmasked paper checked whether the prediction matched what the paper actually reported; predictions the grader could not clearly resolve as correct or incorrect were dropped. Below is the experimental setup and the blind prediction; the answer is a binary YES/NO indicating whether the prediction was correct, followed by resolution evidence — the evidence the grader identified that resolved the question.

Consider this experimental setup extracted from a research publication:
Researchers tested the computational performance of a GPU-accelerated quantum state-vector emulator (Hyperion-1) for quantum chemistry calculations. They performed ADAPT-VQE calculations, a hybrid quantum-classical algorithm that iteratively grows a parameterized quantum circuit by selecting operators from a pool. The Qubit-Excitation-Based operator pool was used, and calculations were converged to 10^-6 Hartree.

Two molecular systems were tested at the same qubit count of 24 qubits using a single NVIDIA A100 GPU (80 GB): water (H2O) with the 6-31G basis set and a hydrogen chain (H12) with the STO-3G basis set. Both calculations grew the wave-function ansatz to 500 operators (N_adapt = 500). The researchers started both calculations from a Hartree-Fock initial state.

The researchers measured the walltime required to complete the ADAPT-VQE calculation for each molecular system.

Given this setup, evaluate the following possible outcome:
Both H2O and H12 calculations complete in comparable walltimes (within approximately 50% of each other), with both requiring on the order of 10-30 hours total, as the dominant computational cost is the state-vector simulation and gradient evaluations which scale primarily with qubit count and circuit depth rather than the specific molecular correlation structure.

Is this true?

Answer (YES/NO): NO